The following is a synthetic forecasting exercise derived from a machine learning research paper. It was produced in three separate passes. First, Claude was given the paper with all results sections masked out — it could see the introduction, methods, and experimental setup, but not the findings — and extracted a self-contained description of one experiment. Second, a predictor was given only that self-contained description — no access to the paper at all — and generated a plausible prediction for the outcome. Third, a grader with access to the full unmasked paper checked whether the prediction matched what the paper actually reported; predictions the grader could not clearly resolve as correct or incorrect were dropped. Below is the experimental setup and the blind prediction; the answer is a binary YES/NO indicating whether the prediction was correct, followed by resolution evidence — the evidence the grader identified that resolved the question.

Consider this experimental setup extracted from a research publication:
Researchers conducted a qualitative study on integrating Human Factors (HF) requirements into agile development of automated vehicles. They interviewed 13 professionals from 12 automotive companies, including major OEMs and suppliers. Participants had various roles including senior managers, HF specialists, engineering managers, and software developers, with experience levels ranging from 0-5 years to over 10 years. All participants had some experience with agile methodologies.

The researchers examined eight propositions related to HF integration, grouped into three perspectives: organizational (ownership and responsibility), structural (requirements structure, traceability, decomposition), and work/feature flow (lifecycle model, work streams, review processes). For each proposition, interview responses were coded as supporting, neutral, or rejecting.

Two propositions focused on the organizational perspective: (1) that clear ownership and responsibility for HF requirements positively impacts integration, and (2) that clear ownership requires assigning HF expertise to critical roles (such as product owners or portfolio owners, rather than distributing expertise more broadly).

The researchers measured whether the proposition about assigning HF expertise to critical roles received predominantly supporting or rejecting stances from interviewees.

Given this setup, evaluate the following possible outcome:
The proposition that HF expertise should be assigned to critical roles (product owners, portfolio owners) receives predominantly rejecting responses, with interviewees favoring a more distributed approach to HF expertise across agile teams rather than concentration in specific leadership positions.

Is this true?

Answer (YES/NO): NO